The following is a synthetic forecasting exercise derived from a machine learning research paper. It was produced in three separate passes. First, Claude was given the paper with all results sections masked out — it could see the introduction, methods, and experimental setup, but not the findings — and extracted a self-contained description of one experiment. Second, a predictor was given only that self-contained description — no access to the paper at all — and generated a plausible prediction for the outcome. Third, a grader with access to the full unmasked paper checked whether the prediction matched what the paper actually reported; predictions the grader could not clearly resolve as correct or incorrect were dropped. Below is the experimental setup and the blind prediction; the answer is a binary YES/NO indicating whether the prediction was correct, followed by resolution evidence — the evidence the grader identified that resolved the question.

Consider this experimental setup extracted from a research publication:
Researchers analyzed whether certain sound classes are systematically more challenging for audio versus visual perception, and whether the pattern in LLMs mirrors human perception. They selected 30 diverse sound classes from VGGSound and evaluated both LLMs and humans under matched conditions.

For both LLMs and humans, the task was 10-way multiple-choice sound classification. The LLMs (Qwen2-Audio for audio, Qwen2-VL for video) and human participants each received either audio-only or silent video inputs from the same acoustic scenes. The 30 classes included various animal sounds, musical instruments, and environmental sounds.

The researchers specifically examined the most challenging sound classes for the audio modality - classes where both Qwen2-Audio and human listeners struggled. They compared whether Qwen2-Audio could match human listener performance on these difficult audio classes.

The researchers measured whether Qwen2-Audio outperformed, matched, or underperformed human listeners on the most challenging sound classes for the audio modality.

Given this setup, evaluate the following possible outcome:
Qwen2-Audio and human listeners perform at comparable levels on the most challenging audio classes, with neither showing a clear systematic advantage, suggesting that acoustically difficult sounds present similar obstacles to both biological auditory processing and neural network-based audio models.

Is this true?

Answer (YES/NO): NO